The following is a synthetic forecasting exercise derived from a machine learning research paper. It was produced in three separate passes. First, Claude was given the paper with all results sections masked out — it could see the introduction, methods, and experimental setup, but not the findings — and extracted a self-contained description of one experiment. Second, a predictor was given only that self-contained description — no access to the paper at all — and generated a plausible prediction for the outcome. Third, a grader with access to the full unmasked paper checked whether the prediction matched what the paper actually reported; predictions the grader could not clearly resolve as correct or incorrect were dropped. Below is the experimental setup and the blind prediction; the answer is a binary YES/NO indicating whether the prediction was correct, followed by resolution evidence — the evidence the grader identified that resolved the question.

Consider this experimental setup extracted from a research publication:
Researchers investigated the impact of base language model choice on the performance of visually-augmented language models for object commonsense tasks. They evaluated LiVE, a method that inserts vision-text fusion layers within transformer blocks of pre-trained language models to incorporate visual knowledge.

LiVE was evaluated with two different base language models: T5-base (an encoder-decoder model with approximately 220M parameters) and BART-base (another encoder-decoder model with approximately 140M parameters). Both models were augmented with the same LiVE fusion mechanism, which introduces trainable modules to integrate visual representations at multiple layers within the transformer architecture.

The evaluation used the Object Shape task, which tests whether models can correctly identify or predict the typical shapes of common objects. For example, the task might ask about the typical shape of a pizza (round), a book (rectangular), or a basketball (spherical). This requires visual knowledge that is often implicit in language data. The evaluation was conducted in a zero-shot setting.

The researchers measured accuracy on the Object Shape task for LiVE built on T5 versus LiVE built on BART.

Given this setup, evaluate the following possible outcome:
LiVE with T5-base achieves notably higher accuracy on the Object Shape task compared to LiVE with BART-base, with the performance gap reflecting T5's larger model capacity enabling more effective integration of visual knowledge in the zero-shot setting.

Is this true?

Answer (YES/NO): NO